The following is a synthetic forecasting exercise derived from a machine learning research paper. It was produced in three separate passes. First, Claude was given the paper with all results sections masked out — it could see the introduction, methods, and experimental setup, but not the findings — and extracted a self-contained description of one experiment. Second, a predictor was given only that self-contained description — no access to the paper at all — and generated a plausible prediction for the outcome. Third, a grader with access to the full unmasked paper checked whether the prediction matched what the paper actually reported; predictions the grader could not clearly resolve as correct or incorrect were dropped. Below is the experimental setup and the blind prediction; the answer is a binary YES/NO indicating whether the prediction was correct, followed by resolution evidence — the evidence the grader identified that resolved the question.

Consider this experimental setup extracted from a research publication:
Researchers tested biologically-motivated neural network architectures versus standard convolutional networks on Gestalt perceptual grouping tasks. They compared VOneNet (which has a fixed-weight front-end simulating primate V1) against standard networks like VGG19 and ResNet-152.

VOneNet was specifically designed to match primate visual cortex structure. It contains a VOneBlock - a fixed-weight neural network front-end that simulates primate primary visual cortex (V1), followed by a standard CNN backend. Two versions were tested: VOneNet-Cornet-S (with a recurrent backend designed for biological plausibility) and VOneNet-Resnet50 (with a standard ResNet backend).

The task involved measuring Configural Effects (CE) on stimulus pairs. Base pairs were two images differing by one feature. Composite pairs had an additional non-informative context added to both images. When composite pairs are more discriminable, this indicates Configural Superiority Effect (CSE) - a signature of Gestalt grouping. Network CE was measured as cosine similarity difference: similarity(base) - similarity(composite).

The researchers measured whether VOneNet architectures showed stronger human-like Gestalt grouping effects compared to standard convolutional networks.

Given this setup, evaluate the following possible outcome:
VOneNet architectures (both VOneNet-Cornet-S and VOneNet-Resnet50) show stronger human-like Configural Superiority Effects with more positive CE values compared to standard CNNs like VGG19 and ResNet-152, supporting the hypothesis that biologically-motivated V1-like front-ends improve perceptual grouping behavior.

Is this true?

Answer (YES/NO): NO